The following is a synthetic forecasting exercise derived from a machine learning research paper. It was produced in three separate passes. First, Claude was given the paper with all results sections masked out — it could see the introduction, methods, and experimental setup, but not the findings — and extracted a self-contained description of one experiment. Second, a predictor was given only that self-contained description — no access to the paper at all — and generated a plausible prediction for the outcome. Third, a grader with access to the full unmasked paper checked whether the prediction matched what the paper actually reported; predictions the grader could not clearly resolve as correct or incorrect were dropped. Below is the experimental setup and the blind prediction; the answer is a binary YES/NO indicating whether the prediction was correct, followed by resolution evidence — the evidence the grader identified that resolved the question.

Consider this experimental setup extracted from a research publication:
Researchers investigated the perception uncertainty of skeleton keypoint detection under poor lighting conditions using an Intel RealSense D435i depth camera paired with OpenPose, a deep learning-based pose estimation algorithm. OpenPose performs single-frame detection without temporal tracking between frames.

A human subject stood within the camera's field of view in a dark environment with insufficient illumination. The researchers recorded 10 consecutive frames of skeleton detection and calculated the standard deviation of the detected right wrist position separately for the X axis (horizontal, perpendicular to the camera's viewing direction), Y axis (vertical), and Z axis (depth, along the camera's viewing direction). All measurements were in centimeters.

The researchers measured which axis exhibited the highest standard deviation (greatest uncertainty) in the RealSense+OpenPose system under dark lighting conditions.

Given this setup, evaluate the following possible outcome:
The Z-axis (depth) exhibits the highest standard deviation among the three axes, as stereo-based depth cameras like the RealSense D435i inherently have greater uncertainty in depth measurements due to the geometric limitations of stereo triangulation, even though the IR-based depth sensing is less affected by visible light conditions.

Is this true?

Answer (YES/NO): YES